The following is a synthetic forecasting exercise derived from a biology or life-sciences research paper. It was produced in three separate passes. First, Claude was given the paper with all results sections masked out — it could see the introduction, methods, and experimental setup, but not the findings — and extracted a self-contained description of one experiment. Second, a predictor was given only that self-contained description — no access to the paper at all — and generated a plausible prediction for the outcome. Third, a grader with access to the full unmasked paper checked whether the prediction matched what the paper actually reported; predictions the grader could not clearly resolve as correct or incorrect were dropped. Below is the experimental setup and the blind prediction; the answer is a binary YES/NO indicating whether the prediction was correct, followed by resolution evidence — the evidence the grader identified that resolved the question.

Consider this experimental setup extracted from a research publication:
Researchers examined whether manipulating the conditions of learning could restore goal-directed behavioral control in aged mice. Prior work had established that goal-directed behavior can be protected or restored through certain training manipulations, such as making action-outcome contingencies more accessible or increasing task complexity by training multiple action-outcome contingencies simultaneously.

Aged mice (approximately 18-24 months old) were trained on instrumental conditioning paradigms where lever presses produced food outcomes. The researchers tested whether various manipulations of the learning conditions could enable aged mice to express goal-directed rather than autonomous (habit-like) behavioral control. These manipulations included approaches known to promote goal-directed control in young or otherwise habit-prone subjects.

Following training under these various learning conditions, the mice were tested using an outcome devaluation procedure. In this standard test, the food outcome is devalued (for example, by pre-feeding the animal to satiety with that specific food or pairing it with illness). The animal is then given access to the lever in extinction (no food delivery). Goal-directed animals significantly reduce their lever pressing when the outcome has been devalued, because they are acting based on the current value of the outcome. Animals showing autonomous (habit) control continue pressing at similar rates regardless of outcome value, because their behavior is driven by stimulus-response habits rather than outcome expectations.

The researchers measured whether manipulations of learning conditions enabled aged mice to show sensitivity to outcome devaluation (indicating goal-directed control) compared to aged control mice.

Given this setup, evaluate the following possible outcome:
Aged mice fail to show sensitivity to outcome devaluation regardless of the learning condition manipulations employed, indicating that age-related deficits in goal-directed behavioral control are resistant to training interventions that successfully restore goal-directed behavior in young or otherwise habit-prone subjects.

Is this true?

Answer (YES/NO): YES